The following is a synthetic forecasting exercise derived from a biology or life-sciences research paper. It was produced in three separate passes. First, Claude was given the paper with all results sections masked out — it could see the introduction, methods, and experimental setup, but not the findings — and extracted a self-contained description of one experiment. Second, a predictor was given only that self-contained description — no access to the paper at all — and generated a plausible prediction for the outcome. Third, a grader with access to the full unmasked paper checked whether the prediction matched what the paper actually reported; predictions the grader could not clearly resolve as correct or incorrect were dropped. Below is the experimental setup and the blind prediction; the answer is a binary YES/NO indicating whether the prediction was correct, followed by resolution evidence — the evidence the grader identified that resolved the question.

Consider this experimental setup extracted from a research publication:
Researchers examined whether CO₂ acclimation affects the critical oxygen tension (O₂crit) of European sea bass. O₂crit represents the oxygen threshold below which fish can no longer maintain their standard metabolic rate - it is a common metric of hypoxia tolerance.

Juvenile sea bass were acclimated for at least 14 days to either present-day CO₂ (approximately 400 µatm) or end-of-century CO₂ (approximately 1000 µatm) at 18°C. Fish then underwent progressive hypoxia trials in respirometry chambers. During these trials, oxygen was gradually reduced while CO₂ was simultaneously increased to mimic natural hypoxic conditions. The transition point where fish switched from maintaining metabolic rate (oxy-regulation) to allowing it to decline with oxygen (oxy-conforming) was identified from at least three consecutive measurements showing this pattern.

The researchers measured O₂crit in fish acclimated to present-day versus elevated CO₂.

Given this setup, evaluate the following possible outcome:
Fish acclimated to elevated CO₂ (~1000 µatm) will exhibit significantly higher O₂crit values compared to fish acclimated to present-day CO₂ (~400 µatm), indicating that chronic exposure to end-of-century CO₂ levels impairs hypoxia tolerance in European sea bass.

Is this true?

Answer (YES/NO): NO